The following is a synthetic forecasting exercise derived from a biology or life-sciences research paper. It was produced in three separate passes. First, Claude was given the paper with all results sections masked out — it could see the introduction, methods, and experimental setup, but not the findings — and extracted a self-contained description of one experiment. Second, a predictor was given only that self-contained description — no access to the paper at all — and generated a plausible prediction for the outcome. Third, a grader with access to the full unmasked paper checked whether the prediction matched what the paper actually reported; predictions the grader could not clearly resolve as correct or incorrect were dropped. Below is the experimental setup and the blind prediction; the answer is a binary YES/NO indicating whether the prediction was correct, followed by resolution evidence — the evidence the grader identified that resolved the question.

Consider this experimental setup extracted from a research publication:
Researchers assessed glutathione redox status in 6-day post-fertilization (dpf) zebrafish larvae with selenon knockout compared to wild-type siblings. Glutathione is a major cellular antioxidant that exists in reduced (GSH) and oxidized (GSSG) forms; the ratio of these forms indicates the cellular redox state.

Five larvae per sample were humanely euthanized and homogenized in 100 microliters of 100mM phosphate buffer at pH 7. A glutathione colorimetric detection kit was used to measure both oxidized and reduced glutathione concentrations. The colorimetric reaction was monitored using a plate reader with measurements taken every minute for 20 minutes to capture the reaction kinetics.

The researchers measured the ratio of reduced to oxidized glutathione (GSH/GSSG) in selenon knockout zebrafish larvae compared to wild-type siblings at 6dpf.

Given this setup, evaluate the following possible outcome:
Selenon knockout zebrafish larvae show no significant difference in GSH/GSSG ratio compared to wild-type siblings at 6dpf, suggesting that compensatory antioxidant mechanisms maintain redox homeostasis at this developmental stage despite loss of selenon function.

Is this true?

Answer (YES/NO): YES